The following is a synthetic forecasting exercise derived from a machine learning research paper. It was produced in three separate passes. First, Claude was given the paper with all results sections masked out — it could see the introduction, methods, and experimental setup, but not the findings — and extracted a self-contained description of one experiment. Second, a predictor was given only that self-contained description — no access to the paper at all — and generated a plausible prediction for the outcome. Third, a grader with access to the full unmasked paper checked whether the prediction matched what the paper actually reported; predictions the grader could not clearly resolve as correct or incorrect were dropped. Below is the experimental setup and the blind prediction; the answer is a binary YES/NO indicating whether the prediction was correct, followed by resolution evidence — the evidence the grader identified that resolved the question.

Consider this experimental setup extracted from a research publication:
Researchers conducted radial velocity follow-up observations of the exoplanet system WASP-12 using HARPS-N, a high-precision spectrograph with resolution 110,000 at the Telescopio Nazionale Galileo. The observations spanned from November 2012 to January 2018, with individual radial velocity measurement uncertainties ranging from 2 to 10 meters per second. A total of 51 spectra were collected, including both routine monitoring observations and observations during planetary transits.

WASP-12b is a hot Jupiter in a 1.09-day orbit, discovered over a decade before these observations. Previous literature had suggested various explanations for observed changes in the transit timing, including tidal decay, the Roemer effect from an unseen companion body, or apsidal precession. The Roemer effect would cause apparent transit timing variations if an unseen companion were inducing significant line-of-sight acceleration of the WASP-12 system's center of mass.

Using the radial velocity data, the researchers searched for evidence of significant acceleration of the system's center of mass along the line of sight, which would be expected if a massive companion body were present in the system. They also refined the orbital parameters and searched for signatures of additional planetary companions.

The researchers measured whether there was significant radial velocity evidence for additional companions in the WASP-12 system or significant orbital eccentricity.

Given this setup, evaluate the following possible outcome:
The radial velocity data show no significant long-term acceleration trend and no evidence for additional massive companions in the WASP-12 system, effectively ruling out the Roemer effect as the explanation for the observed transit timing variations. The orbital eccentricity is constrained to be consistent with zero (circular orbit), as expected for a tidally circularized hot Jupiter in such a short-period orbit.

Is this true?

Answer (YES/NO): YES